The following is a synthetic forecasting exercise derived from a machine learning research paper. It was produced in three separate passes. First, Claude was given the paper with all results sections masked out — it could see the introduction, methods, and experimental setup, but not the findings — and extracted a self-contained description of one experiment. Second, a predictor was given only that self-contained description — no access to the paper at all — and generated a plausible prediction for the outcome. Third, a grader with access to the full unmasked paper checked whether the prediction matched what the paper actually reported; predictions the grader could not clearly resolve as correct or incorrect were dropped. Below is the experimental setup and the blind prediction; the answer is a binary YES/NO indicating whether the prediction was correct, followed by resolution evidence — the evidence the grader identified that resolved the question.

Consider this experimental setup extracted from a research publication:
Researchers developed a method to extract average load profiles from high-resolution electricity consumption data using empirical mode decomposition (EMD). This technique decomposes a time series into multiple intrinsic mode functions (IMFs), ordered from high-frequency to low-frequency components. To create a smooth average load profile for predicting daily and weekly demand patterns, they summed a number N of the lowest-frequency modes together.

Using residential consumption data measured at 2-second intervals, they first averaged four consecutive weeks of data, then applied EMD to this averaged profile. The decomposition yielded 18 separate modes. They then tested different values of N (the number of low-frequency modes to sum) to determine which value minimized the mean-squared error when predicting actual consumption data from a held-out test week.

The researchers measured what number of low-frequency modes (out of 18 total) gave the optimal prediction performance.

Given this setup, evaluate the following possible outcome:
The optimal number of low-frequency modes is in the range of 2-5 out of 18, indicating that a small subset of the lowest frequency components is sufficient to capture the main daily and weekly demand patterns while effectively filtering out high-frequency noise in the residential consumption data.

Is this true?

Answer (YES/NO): NO